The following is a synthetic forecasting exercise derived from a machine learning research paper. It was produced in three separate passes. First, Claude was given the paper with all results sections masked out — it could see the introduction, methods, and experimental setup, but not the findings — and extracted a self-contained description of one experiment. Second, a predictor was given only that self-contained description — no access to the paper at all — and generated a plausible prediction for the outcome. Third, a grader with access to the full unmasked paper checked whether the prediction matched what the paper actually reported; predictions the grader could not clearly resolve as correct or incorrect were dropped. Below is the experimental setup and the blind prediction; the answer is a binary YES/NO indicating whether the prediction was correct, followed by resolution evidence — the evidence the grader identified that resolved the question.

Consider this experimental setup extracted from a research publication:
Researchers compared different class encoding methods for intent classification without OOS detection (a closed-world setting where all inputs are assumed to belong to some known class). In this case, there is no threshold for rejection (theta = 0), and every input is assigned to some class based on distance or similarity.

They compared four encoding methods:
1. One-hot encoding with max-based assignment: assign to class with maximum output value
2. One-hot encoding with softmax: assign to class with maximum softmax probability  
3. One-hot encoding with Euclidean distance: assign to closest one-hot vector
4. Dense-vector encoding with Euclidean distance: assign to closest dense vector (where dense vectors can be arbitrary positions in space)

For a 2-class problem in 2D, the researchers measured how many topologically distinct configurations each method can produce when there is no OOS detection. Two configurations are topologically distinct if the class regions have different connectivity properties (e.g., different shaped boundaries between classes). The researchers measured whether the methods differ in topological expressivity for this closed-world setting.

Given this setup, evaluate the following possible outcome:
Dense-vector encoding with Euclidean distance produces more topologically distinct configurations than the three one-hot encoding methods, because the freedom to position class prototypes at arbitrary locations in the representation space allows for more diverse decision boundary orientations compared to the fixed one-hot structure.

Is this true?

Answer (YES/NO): NO